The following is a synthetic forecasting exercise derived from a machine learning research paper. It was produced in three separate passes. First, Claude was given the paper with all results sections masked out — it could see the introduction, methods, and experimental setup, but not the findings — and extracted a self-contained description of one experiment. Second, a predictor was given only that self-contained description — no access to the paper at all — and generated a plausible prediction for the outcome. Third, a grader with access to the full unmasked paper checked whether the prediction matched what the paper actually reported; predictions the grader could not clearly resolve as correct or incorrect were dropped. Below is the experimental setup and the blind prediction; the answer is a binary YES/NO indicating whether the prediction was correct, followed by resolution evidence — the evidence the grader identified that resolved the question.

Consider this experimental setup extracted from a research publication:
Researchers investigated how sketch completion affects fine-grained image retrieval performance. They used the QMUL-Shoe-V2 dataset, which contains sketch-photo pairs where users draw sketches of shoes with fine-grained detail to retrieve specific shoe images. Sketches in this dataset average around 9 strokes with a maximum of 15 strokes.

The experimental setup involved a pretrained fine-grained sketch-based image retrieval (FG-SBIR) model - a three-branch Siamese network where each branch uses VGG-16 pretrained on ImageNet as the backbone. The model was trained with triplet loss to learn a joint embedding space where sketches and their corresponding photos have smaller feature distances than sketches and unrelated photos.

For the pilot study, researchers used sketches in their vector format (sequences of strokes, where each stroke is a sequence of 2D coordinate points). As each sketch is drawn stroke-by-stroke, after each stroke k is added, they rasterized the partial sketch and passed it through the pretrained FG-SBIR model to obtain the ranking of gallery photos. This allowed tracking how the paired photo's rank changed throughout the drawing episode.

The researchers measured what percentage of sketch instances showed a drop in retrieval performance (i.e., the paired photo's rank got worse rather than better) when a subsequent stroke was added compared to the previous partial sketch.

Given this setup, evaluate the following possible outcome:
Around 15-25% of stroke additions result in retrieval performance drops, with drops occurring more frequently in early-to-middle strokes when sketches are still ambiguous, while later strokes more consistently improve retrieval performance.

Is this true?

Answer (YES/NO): NO